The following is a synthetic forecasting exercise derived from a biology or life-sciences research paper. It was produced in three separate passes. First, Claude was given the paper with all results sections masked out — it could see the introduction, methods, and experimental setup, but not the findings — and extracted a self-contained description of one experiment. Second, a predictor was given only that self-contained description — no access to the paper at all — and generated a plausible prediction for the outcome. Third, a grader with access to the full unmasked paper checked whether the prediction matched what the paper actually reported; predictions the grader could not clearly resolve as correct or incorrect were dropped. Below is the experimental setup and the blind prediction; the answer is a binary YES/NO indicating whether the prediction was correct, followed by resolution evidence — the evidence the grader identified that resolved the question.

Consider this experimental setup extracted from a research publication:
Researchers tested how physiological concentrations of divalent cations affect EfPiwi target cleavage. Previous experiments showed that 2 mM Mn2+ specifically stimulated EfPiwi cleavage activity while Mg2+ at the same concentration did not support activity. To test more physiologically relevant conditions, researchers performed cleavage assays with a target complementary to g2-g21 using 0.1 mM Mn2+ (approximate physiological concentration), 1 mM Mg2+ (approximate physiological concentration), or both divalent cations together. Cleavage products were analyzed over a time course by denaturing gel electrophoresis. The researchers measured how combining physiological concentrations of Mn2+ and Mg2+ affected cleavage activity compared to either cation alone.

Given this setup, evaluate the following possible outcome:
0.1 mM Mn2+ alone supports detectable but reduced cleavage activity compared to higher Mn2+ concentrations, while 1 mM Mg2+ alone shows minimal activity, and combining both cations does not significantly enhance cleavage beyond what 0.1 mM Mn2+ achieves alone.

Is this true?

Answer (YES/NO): NO